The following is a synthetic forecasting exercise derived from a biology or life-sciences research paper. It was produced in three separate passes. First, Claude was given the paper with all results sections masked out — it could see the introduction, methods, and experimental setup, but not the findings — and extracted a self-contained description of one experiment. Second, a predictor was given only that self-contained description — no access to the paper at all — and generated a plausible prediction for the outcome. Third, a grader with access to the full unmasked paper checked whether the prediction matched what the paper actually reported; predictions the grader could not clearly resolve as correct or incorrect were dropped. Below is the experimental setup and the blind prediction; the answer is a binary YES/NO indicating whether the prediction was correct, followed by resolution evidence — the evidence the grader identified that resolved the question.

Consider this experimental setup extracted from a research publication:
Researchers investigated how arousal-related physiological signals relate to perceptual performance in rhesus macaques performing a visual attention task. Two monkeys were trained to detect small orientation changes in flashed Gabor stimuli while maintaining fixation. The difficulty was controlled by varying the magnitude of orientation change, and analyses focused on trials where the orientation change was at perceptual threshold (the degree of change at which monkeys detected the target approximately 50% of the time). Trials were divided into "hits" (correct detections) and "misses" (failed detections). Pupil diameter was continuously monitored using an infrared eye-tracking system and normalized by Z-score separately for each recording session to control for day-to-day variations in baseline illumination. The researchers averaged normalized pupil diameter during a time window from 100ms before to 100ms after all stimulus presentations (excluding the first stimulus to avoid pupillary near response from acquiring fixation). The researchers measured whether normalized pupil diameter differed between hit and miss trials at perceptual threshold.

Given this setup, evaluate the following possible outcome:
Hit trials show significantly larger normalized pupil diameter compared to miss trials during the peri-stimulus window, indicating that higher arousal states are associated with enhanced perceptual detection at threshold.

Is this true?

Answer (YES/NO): YES